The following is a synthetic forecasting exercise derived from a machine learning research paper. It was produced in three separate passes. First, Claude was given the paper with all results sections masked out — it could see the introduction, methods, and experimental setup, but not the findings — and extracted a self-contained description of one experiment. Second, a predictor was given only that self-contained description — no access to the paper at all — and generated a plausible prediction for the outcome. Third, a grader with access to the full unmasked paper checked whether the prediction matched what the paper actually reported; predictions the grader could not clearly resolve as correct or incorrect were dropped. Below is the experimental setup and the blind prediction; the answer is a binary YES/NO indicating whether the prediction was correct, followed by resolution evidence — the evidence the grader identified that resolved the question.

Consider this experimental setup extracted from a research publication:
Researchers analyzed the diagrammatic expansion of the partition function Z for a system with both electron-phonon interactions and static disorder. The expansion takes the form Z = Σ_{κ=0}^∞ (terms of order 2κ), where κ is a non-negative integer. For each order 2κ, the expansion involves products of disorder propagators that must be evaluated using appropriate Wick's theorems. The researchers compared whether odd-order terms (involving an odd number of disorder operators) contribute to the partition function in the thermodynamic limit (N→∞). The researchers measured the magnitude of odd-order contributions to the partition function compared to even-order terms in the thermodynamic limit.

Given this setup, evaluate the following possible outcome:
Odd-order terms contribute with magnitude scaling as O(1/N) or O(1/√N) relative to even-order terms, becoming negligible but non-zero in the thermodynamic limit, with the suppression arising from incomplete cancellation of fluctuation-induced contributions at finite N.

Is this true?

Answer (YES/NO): NO